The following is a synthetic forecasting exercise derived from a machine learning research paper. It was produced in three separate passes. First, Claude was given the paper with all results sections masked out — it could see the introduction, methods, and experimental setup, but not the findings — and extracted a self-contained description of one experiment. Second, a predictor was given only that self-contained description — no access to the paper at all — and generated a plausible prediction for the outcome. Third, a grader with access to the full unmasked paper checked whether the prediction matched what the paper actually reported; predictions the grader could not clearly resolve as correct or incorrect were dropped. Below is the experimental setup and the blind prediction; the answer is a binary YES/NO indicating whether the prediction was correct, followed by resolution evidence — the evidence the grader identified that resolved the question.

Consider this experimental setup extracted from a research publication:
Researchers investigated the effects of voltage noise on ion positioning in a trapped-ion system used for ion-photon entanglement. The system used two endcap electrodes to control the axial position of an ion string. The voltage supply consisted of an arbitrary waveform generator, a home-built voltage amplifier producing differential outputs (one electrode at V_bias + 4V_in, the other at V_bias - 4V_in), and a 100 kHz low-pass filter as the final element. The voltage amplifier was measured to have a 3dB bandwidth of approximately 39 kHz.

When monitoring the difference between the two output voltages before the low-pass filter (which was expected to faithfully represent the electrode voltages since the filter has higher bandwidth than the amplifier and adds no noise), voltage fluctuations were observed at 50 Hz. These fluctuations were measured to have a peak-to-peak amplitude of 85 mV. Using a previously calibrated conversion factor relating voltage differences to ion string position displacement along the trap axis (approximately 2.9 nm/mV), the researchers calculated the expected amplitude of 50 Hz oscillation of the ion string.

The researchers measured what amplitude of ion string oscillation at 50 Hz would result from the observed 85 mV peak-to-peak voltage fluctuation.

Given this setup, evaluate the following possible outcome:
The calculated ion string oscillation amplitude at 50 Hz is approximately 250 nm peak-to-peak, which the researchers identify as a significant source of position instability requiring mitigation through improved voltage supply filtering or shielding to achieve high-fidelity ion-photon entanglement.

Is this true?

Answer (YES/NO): NO